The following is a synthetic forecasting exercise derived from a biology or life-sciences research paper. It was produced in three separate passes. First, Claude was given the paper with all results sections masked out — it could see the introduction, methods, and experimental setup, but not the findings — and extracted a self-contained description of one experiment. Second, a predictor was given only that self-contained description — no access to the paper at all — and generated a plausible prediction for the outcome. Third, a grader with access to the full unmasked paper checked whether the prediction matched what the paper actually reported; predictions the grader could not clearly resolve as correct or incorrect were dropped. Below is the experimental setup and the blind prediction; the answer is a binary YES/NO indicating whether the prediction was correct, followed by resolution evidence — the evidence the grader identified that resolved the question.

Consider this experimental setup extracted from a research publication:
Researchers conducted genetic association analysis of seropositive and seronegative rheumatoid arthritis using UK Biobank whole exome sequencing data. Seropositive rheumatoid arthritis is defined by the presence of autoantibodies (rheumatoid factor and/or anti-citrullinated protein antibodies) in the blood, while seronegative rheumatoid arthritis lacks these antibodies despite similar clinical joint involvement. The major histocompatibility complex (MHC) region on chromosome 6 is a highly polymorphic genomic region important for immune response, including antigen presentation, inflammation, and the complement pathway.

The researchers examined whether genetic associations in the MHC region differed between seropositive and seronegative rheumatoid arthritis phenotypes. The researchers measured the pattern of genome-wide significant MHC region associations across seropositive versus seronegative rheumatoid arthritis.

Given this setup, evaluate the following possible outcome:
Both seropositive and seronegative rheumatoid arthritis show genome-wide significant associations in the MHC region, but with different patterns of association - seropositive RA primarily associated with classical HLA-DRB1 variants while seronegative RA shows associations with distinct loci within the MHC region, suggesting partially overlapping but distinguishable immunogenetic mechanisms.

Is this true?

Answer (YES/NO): NO